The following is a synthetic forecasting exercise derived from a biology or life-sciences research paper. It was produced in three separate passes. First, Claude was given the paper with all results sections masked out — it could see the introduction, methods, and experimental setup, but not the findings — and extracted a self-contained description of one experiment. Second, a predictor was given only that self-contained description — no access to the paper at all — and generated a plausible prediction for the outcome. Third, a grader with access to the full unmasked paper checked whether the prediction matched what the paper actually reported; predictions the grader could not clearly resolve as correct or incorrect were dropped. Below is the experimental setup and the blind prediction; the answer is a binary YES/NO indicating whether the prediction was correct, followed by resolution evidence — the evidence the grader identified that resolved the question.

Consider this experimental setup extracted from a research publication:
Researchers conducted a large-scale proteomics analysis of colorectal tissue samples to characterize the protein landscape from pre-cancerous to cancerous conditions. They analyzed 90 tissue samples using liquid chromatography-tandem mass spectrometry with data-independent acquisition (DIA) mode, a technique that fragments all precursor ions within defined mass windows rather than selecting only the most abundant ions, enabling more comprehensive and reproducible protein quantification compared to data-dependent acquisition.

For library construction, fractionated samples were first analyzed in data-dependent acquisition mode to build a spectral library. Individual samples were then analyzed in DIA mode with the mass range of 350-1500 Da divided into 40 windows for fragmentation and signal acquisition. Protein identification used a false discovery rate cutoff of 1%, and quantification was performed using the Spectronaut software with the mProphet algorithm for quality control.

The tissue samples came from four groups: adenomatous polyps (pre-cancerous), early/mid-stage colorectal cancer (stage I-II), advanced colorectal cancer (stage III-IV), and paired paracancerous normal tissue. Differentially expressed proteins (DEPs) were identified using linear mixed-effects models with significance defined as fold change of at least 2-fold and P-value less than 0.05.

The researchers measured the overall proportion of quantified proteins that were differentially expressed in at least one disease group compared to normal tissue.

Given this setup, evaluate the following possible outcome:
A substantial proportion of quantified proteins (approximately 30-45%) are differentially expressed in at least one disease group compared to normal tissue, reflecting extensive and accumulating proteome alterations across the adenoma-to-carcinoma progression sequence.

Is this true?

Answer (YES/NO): NO